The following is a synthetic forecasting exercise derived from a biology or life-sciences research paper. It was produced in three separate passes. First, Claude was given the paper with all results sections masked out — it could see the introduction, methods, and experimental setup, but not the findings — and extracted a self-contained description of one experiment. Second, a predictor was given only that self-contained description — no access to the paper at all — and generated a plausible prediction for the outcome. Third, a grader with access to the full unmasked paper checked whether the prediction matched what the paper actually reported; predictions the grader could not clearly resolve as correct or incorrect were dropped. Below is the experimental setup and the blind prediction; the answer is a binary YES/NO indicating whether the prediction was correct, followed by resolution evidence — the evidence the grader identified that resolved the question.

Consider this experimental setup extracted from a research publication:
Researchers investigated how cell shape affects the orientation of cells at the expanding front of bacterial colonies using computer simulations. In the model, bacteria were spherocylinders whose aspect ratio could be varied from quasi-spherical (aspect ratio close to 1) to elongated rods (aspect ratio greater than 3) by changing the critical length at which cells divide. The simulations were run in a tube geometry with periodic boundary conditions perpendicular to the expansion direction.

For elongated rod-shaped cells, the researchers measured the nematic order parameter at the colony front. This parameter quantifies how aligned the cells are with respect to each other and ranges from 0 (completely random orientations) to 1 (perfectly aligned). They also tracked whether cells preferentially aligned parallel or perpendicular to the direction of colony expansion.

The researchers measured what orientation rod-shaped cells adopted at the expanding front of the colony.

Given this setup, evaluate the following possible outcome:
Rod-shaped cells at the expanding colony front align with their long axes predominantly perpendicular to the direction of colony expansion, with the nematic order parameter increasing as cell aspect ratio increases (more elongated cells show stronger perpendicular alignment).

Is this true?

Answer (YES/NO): NO